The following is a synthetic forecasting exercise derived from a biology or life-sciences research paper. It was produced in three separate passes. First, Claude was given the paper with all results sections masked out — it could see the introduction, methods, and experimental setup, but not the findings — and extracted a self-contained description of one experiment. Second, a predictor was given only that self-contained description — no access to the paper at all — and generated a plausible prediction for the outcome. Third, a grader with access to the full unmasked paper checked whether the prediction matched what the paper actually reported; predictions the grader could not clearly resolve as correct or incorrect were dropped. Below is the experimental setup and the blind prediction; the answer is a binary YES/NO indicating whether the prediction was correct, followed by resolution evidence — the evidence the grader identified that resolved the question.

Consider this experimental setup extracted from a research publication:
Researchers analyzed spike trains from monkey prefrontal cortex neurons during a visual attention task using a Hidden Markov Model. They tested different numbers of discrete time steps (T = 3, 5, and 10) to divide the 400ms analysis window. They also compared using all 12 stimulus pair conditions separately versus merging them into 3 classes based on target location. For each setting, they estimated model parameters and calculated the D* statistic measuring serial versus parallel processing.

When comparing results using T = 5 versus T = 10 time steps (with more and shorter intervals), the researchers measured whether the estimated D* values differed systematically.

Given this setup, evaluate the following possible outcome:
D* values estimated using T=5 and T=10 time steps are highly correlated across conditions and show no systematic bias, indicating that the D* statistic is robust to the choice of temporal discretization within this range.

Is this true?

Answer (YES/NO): NO